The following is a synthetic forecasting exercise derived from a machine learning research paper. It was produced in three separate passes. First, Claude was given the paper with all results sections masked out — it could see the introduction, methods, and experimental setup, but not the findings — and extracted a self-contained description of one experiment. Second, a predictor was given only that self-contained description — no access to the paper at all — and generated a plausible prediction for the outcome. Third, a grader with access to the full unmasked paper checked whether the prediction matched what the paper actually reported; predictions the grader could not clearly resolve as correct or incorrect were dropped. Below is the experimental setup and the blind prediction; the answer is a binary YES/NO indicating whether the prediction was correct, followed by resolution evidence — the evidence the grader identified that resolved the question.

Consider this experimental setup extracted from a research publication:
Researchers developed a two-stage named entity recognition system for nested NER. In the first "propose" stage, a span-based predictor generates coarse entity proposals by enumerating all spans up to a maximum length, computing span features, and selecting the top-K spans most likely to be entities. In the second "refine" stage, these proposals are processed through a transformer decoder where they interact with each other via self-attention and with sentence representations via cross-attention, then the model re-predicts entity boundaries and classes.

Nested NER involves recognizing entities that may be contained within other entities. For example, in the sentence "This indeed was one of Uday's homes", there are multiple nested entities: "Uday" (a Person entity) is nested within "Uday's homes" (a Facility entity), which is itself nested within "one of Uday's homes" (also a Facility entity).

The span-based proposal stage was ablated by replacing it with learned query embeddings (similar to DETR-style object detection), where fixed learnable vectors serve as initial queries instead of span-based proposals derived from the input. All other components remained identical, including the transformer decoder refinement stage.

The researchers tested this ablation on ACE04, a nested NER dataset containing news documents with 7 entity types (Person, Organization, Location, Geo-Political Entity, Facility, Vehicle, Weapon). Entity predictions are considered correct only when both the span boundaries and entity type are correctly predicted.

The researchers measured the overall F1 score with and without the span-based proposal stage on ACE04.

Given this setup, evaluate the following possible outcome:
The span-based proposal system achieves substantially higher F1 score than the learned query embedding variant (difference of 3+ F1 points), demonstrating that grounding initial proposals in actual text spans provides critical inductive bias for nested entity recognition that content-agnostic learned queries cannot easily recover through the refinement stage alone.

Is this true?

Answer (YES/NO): YES